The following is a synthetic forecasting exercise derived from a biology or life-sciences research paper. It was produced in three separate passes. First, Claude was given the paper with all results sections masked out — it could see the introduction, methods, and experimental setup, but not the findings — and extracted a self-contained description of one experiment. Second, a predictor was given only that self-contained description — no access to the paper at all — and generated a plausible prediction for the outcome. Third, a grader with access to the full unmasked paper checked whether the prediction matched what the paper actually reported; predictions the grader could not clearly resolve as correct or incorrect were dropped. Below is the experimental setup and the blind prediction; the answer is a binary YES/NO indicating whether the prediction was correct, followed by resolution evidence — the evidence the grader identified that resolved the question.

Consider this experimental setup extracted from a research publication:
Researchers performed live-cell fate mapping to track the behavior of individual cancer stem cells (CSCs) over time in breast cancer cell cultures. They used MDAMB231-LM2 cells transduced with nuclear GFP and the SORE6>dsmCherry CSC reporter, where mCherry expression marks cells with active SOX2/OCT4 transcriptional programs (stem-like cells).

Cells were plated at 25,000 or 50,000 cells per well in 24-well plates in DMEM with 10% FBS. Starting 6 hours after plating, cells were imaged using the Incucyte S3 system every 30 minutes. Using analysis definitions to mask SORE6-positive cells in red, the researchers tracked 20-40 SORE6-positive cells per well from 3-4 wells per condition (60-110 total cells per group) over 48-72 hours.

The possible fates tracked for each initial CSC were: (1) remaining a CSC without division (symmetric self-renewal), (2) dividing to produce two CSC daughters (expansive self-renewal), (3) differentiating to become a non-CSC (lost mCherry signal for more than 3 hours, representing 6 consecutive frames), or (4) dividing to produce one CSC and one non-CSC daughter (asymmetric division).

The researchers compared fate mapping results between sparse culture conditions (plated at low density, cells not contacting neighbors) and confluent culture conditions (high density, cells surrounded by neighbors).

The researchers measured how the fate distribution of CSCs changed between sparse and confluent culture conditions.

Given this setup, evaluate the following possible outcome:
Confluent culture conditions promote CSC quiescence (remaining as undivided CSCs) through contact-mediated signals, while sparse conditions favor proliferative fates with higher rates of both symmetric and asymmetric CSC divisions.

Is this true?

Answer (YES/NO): NO